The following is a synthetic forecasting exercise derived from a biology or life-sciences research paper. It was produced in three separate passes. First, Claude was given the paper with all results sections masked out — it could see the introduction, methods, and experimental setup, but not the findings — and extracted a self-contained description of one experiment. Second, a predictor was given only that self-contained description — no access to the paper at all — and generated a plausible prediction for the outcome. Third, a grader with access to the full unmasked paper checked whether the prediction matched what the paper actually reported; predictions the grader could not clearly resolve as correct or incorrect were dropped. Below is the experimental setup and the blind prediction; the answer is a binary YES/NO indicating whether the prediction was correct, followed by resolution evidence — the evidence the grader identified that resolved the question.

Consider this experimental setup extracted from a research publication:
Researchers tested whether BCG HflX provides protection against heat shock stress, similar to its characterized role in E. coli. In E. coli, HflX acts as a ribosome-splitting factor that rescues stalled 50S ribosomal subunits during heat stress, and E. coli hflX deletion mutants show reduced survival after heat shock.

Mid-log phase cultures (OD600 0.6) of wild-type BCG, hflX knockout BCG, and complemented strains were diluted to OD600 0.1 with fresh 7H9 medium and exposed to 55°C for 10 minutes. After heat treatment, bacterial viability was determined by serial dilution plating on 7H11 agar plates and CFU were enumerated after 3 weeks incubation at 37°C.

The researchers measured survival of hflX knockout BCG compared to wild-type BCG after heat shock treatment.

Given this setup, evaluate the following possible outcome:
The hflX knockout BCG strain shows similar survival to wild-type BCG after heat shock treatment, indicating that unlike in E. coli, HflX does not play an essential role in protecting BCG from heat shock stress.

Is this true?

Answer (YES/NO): YES